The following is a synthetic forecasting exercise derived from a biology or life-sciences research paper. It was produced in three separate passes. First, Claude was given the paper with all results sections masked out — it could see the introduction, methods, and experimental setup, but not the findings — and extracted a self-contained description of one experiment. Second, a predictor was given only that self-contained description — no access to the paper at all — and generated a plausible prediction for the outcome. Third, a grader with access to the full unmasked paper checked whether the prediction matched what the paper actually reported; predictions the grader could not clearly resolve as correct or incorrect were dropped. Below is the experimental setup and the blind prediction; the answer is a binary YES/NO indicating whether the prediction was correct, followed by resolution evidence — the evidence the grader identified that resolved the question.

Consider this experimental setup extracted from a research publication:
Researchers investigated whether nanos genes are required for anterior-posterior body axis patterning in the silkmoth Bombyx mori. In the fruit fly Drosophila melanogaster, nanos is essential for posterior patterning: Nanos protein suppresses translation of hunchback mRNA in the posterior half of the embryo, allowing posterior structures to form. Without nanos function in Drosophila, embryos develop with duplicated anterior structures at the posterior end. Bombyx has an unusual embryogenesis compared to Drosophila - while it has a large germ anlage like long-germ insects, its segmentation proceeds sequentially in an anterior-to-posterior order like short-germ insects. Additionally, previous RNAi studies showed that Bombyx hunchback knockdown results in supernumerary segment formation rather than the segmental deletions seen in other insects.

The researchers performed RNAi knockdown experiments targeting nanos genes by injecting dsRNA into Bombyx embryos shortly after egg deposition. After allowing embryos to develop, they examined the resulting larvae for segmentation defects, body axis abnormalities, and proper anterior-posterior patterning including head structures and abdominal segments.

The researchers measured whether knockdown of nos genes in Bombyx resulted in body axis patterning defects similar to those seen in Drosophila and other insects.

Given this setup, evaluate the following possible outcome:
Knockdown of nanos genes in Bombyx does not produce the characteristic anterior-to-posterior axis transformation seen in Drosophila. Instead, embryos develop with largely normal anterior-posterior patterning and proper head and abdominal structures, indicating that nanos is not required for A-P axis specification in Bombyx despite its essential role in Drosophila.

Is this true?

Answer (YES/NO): YES